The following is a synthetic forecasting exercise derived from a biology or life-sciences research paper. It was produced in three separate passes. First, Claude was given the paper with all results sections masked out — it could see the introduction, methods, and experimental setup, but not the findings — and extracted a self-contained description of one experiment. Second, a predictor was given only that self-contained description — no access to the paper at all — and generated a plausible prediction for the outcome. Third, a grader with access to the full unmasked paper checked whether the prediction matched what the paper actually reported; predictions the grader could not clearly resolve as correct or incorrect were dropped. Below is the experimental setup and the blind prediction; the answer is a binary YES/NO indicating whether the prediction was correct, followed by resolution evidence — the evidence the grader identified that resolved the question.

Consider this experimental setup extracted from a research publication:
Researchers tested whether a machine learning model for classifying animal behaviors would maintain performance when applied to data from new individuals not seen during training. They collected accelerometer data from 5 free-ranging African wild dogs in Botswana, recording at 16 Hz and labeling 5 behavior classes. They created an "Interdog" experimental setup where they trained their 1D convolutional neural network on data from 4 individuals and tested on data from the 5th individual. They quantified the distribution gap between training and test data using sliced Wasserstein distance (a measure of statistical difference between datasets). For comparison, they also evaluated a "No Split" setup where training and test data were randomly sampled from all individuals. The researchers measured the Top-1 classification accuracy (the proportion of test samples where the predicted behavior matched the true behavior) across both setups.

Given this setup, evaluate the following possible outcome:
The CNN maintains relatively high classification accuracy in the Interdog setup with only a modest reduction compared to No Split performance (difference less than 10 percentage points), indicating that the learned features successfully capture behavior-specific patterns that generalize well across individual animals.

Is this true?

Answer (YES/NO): YES